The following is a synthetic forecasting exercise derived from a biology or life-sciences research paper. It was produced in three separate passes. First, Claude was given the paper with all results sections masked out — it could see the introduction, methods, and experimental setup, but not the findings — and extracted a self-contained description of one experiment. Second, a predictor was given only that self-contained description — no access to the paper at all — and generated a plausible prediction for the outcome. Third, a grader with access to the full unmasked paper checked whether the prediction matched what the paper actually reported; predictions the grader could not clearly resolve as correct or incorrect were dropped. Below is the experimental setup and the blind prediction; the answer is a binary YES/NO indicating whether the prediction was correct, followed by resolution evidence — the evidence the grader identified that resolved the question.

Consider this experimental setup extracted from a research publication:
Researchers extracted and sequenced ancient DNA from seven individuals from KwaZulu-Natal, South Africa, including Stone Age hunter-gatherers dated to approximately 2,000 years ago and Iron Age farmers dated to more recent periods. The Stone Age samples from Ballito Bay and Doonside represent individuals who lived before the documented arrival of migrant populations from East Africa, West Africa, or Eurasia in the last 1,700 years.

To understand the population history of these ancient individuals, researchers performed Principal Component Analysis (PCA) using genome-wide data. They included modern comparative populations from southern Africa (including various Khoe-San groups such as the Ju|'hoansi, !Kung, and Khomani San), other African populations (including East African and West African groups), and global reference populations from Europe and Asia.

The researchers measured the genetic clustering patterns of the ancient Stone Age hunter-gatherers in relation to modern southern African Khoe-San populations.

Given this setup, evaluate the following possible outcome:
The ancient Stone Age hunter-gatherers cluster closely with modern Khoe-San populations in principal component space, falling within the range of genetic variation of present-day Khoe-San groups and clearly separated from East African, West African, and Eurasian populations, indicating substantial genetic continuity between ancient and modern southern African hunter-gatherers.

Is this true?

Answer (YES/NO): NO